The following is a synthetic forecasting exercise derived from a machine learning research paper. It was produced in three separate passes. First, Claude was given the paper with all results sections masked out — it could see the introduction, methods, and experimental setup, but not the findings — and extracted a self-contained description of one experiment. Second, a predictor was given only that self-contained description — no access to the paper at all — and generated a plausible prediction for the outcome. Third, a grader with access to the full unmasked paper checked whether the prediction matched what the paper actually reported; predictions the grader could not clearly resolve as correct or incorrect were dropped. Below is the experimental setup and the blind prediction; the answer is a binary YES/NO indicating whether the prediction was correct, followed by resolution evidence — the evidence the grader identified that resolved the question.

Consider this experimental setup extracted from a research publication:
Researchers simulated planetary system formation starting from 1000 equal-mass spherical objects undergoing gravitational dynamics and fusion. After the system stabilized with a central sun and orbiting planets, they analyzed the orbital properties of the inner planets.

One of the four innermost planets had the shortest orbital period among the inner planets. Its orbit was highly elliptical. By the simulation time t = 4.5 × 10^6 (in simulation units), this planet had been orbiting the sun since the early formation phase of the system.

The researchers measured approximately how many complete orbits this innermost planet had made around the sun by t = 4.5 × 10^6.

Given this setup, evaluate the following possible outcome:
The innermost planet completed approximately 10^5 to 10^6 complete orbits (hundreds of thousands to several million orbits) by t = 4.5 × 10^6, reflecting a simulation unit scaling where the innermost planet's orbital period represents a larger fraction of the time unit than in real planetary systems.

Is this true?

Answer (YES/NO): NO